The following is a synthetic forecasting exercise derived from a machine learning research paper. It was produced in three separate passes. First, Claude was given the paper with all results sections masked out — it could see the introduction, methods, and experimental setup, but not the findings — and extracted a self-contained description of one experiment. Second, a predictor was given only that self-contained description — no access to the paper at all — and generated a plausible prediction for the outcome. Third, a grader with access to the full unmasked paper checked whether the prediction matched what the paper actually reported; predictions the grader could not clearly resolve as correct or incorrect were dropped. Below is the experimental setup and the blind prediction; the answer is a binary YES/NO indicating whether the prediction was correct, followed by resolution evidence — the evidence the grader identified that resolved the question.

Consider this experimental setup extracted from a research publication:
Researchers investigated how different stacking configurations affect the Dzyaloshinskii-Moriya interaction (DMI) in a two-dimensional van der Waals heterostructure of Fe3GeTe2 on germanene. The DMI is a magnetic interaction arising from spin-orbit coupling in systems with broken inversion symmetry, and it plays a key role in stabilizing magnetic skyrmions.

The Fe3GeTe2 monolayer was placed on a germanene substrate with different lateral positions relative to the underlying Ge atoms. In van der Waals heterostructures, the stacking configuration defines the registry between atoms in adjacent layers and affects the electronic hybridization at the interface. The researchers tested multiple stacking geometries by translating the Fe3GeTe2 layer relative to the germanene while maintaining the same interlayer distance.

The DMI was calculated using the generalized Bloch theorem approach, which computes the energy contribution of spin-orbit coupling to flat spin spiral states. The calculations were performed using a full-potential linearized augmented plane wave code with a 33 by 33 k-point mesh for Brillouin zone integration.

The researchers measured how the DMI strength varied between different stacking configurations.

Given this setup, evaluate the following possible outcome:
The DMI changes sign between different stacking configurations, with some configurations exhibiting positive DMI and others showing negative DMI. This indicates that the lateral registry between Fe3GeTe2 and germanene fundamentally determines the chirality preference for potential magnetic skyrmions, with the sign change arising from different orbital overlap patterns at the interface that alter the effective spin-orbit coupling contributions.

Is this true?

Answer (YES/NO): NO